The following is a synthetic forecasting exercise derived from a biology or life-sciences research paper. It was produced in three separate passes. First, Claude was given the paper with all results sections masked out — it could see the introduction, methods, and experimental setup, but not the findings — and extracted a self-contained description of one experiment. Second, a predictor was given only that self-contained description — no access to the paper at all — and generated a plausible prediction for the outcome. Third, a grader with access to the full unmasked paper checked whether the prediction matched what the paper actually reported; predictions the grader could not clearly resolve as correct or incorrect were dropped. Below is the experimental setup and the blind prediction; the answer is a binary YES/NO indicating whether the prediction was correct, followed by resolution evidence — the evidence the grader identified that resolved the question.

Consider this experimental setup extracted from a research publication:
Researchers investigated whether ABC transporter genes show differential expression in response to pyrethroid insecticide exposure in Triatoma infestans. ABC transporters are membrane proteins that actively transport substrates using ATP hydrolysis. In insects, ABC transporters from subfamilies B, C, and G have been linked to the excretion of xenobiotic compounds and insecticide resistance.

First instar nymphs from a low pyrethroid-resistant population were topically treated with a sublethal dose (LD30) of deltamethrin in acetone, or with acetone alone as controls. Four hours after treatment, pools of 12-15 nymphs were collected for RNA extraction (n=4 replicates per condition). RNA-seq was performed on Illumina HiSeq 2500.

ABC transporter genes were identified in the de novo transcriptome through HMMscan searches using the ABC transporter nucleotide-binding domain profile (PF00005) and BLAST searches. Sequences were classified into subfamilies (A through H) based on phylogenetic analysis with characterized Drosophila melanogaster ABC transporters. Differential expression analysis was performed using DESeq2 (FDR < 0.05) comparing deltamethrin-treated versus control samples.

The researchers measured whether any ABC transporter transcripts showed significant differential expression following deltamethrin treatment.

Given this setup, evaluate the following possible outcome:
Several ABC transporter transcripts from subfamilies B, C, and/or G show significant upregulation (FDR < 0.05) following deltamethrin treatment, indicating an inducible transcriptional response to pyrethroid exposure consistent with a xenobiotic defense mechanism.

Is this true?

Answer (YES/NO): NO